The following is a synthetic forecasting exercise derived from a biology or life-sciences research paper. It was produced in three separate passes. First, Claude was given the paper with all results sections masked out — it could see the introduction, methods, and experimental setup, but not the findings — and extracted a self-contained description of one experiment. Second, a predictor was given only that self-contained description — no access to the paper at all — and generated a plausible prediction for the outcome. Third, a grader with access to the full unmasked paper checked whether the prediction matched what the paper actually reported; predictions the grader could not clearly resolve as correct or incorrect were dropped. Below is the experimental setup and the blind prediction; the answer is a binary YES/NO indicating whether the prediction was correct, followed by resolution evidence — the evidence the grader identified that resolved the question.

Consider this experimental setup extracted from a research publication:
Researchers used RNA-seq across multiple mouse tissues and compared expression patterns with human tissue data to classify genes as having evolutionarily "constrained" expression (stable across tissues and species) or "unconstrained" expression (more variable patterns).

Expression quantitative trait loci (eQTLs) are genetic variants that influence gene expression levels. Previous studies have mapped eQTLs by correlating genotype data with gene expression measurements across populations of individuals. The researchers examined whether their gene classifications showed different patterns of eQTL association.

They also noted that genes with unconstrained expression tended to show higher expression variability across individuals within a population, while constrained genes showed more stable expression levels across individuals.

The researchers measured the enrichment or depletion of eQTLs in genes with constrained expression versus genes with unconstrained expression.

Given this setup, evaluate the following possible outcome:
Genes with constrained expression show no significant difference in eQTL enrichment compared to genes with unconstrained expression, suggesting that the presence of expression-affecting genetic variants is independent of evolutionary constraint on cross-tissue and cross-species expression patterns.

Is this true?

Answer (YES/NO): NO